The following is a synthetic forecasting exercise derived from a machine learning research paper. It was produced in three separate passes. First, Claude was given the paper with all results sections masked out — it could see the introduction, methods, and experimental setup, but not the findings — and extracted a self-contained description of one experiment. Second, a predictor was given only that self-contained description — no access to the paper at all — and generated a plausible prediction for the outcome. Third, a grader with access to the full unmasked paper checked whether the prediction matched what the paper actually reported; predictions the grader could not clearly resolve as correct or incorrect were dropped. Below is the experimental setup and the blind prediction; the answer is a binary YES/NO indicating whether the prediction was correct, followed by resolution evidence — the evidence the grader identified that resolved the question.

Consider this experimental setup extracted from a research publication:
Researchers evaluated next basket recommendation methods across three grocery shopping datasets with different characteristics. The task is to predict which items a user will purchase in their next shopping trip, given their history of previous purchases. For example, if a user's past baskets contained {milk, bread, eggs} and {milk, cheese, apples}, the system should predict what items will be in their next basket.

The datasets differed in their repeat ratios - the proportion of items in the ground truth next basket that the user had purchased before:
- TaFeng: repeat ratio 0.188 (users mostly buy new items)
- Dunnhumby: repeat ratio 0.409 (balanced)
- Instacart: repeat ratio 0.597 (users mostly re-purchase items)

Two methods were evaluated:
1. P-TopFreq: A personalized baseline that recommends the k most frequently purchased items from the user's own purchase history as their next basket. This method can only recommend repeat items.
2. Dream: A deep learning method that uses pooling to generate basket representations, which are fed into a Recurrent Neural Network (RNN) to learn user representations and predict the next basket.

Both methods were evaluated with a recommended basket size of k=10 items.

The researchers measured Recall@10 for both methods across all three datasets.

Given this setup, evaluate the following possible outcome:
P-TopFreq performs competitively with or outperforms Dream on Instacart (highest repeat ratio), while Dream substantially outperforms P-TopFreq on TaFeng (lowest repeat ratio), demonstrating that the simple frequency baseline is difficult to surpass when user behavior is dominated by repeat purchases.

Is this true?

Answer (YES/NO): NO